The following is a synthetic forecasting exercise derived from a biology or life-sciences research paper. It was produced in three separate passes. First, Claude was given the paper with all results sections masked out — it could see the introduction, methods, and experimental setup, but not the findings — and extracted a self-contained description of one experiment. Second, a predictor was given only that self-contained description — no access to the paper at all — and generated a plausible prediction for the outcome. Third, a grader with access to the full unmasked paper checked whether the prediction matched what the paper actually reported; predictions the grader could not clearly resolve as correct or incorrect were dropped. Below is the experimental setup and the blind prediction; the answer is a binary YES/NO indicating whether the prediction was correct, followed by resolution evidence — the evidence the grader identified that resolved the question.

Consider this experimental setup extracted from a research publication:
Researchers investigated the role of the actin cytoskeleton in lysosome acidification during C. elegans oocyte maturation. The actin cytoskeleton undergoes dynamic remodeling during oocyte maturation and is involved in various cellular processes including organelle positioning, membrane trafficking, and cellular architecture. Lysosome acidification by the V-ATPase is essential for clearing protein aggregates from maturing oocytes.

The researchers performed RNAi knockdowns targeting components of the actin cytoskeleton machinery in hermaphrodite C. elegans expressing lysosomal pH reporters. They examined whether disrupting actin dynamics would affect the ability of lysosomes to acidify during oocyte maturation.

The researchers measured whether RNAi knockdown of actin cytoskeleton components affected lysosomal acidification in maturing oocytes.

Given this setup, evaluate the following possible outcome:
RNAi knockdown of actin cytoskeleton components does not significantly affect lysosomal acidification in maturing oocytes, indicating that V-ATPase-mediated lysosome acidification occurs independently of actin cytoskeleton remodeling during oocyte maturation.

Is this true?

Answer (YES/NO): NO